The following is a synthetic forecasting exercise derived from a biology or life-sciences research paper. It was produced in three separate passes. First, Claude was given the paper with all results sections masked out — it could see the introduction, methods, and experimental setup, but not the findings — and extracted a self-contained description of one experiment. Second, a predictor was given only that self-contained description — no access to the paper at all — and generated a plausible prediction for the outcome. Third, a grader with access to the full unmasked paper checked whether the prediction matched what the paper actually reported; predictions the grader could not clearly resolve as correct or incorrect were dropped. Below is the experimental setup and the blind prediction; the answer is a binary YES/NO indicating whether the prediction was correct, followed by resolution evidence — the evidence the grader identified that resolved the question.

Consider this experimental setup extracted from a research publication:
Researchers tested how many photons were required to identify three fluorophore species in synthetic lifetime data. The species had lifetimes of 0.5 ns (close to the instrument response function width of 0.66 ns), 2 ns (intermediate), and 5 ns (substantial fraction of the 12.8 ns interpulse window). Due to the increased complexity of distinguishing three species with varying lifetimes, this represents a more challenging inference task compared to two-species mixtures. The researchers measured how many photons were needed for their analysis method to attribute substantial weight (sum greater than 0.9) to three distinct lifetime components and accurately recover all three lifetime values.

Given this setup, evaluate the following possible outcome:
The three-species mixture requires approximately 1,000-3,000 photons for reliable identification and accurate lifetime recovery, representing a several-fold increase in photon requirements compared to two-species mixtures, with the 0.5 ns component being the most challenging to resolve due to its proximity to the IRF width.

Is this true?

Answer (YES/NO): NO